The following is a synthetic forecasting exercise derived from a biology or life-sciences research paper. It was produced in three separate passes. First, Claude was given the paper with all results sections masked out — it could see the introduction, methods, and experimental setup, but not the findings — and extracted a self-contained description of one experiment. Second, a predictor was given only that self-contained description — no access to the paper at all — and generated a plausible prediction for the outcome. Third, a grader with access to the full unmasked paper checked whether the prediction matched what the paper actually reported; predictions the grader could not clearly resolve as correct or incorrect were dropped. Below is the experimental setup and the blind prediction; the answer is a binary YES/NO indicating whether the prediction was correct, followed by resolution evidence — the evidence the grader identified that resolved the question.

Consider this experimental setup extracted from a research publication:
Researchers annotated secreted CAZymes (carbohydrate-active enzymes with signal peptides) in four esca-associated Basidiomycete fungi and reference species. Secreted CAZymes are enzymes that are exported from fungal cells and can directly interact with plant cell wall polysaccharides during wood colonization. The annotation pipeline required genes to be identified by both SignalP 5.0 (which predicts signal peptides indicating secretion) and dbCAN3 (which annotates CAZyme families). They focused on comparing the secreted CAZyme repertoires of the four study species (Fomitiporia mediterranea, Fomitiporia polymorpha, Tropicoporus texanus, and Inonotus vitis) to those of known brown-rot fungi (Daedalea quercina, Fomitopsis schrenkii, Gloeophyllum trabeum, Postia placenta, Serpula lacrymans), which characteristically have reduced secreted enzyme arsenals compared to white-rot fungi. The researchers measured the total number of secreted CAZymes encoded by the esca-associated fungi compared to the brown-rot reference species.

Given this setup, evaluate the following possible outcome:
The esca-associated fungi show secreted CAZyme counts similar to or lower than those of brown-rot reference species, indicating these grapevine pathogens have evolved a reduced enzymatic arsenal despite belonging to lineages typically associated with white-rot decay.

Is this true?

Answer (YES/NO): NO